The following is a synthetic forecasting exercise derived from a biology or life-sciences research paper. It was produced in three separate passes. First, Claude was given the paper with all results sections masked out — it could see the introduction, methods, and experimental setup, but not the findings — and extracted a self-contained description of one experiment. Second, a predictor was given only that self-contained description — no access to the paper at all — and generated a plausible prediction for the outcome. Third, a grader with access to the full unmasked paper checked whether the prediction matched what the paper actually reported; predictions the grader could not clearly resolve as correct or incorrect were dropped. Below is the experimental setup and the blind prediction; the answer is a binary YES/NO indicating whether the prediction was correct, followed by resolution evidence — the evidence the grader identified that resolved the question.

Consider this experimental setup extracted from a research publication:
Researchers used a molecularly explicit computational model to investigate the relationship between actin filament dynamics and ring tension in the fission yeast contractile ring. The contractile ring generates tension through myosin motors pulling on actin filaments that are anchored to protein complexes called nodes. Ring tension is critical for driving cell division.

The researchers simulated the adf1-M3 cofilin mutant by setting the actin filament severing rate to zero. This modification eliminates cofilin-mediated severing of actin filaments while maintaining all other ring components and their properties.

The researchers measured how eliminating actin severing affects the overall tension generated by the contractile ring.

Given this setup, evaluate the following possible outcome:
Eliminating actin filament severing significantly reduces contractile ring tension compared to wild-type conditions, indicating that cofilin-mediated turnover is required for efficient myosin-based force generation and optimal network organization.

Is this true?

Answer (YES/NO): NO